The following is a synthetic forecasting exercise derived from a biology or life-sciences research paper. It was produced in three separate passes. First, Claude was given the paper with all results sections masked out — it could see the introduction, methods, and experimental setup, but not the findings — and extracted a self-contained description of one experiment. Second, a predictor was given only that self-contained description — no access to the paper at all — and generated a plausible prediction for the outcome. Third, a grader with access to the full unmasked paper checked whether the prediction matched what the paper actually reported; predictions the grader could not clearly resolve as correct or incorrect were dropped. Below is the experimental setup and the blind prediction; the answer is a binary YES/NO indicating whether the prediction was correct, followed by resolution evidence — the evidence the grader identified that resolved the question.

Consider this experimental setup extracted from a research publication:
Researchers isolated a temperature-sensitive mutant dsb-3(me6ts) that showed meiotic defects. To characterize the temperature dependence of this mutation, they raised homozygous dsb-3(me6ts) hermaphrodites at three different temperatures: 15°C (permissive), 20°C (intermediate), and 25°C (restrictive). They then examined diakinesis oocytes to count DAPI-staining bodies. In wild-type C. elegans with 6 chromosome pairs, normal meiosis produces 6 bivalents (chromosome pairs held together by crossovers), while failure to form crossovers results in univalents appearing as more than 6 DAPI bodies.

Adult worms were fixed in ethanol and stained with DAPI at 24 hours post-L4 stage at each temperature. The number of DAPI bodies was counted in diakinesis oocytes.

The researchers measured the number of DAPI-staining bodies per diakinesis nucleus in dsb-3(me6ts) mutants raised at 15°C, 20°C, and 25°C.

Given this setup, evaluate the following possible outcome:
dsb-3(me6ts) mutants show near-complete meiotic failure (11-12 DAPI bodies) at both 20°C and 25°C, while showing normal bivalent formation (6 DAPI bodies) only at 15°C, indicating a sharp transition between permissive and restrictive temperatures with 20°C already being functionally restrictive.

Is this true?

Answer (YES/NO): NO